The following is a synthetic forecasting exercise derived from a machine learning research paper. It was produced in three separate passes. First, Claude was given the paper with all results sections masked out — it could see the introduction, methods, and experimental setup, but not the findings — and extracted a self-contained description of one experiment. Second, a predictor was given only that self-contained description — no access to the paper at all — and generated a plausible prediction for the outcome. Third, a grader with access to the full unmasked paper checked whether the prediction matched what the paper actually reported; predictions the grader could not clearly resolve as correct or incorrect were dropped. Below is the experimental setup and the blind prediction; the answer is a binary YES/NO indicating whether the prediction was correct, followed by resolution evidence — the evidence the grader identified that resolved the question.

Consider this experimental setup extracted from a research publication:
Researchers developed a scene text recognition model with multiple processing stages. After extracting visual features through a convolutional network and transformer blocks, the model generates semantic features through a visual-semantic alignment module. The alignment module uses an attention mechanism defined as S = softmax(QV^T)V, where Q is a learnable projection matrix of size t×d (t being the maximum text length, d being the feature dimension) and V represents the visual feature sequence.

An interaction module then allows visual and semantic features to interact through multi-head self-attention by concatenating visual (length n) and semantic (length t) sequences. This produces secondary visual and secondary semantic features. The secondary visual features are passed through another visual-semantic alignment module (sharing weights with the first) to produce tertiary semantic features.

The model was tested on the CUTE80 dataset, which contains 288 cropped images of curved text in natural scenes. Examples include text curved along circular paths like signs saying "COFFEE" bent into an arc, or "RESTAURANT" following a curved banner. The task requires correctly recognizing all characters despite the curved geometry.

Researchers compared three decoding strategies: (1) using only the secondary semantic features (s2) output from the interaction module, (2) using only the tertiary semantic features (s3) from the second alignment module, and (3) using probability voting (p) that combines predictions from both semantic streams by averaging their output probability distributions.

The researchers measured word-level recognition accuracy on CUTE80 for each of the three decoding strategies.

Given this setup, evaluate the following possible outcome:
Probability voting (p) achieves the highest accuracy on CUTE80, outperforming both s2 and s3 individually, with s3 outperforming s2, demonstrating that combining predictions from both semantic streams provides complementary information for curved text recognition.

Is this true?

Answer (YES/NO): NO